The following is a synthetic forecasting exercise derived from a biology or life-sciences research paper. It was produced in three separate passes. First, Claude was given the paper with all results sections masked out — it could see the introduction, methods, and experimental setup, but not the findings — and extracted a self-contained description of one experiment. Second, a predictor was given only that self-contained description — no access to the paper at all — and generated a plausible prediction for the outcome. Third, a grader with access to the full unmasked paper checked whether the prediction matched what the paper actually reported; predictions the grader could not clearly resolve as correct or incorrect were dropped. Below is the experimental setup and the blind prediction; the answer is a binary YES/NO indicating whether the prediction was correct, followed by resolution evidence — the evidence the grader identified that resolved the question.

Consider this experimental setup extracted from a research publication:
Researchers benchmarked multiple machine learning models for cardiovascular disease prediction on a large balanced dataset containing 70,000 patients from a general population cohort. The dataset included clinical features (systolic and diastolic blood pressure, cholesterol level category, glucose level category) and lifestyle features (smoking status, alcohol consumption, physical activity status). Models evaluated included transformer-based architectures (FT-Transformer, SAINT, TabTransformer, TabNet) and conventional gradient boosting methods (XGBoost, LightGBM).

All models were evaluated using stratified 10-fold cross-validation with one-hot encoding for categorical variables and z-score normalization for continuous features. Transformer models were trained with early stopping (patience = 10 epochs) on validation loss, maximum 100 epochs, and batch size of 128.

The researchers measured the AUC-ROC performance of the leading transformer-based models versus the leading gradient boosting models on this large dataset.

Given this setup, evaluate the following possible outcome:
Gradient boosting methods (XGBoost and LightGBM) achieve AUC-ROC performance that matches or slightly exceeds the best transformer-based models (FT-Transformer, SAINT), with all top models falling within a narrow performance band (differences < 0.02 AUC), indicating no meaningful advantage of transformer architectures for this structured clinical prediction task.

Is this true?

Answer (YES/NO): NO